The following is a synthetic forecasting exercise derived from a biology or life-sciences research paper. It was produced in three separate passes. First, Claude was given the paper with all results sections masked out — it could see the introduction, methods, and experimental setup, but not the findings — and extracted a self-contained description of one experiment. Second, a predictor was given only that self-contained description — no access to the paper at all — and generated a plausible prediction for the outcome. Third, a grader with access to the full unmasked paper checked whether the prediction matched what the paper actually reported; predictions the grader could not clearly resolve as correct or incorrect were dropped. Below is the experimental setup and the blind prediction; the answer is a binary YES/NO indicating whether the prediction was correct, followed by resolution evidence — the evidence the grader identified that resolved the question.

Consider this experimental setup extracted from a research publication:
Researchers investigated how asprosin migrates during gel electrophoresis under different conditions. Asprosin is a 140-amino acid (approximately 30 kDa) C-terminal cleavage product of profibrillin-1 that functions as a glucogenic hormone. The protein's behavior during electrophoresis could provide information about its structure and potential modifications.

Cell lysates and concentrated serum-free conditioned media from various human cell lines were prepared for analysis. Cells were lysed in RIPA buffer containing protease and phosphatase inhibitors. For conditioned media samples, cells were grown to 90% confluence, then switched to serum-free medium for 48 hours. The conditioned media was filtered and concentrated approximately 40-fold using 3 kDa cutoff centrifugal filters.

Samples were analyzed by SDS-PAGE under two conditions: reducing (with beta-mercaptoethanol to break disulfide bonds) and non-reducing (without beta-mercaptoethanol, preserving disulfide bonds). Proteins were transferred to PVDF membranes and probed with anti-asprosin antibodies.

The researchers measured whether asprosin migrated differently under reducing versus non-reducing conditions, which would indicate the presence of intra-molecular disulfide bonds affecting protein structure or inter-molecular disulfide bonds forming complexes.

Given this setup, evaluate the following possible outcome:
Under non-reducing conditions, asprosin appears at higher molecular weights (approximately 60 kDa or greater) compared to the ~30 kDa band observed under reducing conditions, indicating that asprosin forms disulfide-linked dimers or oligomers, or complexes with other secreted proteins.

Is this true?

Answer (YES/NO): NO